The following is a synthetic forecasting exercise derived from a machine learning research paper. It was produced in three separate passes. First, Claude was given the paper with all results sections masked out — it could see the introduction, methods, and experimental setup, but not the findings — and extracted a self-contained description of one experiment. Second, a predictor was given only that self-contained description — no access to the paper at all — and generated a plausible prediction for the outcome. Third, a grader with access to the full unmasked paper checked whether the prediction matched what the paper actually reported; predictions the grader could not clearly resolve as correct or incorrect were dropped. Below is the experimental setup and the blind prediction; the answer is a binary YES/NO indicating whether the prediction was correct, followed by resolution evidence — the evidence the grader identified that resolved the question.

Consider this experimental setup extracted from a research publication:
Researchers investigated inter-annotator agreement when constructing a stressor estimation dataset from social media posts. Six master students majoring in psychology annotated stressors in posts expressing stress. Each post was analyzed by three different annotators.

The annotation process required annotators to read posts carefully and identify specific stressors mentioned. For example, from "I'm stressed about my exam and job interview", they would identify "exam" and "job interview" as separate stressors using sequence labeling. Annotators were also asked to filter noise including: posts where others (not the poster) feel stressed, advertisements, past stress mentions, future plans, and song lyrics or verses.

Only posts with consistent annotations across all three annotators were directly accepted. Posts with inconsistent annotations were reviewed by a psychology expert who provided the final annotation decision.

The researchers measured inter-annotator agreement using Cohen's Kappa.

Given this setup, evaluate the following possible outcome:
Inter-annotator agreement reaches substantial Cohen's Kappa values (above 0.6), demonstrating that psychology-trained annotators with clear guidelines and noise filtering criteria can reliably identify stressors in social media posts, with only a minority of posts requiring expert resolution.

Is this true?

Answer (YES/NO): YES